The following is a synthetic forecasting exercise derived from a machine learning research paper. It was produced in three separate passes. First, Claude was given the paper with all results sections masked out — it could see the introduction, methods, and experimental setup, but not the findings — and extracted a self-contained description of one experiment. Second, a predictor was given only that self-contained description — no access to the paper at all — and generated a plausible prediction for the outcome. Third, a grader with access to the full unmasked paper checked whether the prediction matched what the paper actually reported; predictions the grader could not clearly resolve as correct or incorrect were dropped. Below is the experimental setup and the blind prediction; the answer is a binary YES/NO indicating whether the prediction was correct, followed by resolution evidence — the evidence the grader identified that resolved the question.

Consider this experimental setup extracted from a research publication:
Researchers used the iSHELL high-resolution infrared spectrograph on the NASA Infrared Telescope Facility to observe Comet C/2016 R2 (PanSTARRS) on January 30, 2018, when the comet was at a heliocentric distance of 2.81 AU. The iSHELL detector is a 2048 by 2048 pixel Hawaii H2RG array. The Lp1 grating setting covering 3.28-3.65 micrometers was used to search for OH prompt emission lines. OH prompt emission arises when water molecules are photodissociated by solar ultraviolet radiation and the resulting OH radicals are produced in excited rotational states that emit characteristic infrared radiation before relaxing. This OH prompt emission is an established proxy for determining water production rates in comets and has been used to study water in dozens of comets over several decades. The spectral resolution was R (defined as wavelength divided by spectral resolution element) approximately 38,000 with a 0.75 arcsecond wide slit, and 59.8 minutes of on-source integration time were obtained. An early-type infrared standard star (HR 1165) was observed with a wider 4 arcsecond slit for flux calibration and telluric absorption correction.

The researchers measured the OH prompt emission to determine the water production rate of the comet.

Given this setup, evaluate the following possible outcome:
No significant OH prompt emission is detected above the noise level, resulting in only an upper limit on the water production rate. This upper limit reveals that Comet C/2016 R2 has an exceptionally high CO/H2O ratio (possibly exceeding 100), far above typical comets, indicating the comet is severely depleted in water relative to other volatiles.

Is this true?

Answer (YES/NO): YES